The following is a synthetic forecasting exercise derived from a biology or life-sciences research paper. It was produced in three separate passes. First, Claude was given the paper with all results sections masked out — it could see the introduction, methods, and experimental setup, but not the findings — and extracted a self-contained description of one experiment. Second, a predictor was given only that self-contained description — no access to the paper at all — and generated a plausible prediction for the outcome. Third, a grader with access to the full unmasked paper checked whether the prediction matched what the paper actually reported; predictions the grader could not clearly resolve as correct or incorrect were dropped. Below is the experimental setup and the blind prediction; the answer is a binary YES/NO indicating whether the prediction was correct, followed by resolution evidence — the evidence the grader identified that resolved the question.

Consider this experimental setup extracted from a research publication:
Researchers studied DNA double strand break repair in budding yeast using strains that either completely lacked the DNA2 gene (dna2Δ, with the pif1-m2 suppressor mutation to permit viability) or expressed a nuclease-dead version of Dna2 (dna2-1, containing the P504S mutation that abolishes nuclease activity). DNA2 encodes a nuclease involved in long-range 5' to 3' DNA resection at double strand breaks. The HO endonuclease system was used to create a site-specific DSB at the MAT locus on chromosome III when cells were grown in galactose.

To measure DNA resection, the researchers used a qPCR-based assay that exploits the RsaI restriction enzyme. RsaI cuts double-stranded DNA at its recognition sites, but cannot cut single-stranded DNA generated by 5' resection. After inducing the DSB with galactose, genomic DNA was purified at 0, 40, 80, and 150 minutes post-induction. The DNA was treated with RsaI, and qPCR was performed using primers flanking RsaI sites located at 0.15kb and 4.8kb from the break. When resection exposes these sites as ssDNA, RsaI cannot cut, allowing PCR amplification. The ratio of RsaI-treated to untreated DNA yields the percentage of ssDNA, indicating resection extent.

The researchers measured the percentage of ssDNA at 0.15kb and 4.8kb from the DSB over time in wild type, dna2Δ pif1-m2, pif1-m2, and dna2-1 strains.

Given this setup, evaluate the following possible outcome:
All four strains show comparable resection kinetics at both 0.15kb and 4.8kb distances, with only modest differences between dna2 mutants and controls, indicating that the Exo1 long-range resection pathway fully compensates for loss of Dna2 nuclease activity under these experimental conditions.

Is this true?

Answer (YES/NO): NO